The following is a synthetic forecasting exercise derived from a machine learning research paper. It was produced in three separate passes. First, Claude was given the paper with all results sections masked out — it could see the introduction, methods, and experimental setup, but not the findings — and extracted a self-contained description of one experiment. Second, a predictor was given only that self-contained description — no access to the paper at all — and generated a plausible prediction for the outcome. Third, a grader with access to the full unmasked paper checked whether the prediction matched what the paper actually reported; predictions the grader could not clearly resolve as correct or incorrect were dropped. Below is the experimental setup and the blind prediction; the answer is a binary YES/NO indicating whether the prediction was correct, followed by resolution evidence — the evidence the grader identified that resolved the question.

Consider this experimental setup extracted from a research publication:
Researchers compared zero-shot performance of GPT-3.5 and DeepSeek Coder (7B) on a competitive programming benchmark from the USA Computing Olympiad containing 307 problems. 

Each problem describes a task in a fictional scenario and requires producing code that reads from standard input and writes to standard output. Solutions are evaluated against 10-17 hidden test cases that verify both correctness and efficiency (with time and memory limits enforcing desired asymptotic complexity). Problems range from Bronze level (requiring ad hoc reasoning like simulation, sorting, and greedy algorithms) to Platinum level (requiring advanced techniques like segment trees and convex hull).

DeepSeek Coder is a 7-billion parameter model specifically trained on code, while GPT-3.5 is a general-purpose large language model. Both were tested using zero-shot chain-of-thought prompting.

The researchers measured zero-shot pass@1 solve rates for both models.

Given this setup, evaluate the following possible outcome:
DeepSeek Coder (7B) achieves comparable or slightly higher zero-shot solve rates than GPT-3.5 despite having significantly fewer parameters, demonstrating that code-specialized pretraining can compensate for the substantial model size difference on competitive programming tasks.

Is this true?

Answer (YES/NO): YES